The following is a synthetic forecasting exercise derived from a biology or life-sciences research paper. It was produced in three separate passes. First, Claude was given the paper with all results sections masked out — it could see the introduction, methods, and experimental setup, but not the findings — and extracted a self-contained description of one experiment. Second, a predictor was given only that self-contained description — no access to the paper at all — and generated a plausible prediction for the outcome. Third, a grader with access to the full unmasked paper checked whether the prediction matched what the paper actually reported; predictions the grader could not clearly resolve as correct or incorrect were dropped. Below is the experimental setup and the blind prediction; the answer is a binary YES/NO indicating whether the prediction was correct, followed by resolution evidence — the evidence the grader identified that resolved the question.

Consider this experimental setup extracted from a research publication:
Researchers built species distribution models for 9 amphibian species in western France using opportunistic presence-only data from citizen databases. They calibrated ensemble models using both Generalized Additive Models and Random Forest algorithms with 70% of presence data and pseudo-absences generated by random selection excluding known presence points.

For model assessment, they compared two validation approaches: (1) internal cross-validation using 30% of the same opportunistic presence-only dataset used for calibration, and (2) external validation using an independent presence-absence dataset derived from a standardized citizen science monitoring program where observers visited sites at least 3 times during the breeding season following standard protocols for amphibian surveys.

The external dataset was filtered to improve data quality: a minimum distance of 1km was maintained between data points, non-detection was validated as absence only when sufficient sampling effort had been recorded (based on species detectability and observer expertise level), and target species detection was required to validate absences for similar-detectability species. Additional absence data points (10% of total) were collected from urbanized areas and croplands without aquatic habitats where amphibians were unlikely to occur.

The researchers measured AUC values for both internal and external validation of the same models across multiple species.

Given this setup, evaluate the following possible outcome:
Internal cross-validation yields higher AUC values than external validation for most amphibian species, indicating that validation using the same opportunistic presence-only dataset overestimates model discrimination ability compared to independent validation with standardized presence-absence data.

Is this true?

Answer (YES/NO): YES